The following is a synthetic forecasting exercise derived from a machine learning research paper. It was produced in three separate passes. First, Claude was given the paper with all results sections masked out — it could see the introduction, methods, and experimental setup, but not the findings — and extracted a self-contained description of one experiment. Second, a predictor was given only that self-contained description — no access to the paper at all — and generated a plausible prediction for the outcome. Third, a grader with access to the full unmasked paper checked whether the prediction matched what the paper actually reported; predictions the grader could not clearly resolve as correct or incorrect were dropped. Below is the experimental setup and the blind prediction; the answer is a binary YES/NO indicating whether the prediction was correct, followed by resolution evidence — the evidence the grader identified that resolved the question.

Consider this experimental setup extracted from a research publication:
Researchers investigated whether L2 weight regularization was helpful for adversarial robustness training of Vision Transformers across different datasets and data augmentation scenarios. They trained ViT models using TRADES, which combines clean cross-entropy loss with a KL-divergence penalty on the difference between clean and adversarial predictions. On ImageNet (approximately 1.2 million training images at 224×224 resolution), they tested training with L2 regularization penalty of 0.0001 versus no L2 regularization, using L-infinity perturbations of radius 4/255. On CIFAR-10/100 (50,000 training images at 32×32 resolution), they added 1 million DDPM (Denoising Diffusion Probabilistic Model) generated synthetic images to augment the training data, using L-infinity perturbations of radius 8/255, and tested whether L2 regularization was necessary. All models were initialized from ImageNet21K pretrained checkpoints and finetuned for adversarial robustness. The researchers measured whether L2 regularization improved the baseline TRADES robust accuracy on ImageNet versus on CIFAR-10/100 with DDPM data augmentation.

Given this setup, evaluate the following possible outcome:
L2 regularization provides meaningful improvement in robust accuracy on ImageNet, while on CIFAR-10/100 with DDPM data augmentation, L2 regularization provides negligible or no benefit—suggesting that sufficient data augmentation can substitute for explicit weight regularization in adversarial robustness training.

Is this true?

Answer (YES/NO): YES